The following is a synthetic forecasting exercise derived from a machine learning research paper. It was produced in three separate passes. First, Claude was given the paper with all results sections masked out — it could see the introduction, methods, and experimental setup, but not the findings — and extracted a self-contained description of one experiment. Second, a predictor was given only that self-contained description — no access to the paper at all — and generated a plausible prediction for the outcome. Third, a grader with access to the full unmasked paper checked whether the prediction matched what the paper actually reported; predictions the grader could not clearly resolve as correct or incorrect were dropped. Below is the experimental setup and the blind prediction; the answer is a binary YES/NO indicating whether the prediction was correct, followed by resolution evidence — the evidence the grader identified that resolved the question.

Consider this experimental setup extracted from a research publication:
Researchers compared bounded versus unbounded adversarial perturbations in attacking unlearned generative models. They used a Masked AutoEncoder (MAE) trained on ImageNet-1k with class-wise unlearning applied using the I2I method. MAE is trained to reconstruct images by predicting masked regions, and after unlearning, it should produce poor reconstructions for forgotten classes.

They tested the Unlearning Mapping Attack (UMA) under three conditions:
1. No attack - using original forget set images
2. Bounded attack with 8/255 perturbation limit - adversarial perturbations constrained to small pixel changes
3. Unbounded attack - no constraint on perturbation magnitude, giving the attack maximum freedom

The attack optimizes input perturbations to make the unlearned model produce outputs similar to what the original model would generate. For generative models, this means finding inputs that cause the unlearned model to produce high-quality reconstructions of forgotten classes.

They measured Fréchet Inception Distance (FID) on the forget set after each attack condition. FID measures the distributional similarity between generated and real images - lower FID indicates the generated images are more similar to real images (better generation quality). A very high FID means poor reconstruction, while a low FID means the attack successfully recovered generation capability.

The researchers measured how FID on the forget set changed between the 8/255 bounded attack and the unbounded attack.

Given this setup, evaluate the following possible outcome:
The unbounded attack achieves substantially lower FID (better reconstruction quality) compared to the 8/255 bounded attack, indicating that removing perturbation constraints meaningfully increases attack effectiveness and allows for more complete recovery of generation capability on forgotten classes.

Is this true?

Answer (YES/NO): NO